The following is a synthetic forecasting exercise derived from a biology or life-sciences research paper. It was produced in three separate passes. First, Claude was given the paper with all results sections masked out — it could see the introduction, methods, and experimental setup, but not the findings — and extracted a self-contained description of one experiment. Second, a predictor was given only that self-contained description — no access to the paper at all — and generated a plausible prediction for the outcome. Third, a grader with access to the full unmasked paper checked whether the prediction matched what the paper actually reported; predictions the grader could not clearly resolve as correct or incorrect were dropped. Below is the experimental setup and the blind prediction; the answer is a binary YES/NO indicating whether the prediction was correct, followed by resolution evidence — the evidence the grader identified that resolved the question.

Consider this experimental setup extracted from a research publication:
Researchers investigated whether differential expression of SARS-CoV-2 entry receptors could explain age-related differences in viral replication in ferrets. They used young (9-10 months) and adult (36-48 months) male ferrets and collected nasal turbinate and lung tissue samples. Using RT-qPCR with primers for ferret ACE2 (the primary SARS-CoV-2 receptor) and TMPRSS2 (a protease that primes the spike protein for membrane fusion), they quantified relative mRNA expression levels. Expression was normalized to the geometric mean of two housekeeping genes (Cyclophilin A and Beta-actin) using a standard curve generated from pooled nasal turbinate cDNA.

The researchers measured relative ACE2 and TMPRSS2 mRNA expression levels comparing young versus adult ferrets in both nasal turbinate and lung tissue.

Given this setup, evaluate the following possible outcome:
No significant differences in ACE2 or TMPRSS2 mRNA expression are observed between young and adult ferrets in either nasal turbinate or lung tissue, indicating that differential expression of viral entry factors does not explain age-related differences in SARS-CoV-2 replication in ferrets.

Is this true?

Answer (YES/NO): NO